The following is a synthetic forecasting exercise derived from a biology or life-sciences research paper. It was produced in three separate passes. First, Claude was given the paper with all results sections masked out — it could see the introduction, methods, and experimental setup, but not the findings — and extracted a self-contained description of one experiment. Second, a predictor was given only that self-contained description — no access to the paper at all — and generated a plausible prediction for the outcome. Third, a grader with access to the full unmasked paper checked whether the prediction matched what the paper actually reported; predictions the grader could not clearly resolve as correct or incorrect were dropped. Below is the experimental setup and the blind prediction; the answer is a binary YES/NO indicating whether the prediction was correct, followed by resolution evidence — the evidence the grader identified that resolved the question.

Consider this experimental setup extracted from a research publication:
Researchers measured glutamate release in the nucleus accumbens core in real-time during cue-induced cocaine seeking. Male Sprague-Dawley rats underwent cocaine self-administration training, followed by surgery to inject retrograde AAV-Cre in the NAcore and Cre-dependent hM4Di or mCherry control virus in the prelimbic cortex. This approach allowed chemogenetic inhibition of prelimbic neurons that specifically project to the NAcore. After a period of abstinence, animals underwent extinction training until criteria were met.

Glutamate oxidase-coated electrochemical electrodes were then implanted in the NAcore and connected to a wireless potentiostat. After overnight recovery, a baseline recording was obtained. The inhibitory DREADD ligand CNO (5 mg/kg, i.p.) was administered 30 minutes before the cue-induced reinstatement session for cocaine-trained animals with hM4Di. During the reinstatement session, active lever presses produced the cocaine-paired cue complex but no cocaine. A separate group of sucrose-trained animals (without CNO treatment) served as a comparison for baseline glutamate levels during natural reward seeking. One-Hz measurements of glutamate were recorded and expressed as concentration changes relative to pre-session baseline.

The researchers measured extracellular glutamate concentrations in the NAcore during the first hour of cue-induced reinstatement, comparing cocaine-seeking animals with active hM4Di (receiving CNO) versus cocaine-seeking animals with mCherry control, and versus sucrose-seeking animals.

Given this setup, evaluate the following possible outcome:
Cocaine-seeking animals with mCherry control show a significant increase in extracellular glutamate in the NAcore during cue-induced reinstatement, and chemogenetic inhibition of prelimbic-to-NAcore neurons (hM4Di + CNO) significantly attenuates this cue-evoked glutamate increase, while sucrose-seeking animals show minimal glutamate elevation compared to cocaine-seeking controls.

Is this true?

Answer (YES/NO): YES